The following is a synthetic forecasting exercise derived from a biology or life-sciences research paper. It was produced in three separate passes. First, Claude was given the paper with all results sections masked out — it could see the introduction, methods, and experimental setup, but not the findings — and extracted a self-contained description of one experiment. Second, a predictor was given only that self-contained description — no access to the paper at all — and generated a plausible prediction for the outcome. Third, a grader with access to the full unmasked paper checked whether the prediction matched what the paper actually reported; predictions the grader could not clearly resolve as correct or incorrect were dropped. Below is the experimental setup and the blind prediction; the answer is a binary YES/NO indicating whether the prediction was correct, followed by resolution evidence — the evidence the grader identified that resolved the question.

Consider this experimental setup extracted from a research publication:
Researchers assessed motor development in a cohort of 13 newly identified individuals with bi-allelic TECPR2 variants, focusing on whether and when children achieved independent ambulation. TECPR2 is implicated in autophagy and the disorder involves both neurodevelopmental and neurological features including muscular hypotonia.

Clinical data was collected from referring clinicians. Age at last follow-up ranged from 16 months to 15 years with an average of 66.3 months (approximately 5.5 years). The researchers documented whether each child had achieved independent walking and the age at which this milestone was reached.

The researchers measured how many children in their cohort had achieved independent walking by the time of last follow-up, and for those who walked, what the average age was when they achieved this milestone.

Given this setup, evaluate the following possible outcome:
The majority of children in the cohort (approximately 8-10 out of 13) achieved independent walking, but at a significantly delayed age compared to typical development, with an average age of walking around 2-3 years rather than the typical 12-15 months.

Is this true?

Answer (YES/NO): NO